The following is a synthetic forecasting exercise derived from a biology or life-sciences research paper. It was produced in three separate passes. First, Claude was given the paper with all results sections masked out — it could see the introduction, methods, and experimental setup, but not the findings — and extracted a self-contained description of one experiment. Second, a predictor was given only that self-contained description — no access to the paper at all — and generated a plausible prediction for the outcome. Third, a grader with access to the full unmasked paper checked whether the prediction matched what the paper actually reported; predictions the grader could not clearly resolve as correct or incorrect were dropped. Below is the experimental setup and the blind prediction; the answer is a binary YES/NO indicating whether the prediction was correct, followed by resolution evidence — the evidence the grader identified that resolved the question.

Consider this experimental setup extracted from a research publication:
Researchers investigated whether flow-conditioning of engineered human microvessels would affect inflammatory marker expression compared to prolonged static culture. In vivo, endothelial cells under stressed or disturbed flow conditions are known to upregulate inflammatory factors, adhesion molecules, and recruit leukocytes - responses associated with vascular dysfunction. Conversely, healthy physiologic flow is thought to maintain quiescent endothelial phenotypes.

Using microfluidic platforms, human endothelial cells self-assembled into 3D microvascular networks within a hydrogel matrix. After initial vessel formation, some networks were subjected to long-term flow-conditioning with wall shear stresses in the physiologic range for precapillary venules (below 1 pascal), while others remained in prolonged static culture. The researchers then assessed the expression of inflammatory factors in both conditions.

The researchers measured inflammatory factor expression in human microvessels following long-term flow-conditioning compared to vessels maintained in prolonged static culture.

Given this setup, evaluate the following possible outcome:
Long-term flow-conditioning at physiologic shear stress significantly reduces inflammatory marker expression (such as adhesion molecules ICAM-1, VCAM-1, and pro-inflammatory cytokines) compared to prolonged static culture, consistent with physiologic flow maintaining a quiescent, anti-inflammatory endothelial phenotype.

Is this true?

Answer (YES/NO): NO